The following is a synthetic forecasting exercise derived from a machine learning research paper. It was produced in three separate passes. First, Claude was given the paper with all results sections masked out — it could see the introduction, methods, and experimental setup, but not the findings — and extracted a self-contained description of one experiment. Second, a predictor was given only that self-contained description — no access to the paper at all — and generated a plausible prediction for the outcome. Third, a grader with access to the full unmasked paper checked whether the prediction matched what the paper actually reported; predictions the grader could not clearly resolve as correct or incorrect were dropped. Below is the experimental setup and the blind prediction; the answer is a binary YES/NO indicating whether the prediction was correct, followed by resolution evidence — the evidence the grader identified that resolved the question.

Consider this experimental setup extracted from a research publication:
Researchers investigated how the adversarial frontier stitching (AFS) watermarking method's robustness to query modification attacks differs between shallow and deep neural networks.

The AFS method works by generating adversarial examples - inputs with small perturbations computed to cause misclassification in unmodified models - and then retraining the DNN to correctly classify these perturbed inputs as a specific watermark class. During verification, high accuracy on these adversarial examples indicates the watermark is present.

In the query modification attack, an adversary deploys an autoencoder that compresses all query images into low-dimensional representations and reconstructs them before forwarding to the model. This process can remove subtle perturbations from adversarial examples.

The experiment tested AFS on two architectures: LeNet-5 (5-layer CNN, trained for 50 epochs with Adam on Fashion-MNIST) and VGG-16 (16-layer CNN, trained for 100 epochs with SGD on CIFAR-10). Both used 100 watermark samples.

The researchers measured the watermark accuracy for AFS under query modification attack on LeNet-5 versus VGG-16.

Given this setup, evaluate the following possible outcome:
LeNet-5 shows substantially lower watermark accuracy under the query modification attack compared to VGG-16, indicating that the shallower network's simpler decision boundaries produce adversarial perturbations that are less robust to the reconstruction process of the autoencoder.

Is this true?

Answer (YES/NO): NO